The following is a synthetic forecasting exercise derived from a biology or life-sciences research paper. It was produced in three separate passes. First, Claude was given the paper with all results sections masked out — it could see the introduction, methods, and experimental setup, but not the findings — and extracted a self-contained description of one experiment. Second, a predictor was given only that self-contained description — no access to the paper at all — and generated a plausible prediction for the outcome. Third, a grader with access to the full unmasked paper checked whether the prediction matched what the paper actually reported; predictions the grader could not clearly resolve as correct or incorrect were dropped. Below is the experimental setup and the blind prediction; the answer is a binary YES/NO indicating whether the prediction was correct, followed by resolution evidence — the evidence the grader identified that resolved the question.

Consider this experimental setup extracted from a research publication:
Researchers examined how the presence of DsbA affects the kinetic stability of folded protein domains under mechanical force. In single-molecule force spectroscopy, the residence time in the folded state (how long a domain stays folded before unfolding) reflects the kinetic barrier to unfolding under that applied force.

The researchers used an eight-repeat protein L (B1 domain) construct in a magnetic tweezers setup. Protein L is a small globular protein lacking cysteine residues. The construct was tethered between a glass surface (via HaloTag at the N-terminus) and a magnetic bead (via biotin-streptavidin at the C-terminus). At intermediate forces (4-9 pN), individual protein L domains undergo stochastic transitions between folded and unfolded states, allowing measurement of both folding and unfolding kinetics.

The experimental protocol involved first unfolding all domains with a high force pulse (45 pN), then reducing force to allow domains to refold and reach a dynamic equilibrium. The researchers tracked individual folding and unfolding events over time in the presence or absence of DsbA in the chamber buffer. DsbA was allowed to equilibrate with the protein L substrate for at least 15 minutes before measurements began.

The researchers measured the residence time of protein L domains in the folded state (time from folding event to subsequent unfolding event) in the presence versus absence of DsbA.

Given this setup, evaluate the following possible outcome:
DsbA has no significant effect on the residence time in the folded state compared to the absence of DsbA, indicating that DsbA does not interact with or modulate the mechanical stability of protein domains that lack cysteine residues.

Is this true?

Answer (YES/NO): NO